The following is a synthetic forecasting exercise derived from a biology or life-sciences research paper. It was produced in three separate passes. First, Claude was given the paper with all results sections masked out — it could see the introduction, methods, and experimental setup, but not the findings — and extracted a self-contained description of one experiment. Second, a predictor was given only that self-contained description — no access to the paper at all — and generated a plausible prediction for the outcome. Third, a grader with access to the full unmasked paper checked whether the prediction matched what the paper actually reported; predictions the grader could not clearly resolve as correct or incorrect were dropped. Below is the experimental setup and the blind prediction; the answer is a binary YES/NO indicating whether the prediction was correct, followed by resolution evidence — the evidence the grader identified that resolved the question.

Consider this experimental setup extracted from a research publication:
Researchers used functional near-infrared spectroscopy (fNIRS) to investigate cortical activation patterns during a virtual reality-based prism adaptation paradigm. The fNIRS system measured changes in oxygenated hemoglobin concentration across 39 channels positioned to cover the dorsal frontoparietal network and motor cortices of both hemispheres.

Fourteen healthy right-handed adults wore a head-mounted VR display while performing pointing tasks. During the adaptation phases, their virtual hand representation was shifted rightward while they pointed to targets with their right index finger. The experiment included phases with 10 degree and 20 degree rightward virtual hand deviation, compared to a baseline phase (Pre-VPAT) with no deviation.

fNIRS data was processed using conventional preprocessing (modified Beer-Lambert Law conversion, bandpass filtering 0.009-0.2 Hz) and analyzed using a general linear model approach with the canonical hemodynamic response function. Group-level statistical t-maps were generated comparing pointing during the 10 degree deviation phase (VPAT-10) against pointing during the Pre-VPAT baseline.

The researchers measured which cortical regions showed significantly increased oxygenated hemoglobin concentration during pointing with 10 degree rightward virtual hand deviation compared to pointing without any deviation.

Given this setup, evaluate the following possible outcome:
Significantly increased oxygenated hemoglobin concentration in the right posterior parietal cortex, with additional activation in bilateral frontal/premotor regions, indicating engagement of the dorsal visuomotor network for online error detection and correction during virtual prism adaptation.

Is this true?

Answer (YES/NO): NO